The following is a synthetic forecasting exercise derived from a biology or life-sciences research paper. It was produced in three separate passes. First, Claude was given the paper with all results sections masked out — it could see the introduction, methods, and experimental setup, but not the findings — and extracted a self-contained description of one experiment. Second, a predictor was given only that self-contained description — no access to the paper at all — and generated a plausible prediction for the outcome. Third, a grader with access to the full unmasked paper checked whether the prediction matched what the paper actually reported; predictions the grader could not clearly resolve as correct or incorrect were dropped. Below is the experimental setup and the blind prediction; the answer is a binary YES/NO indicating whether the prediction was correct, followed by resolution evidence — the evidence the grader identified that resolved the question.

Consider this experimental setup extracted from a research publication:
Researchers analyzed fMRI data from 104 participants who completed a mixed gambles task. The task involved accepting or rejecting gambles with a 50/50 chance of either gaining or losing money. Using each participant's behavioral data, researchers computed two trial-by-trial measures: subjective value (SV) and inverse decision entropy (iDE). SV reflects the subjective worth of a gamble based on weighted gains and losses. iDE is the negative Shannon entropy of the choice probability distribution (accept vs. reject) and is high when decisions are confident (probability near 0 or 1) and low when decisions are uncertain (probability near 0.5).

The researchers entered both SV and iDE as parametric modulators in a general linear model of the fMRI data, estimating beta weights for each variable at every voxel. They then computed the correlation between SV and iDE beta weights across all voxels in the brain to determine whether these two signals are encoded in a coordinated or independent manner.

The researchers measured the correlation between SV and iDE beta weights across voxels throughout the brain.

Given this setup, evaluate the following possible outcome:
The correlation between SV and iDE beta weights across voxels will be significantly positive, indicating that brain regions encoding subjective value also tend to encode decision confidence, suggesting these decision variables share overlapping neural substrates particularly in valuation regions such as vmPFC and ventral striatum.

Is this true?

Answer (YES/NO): YES